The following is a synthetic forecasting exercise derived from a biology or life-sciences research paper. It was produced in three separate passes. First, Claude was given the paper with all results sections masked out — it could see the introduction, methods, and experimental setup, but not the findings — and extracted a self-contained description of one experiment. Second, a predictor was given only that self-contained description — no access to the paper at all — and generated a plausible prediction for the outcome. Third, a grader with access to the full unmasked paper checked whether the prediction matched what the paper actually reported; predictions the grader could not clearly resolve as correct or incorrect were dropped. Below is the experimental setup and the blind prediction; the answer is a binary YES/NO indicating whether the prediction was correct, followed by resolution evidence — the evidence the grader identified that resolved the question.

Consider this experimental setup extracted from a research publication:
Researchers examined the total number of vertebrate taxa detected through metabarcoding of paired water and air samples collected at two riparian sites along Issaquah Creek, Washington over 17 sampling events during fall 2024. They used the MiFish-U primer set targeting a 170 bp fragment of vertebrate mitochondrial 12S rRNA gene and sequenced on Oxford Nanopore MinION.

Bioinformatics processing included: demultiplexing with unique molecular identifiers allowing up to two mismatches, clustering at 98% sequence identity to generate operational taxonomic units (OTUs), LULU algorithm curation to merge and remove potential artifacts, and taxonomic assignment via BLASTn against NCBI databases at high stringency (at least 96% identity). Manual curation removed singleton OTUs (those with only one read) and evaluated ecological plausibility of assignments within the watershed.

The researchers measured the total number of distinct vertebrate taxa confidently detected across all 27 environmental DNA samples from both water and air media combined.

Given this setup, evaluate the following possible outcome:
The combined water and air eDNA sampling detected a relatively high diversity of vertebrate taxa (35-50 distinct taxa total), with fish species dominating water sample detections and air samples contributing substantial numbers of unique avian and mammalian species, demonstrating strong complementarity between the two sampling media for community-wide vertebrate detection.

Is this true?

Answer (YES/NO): NO